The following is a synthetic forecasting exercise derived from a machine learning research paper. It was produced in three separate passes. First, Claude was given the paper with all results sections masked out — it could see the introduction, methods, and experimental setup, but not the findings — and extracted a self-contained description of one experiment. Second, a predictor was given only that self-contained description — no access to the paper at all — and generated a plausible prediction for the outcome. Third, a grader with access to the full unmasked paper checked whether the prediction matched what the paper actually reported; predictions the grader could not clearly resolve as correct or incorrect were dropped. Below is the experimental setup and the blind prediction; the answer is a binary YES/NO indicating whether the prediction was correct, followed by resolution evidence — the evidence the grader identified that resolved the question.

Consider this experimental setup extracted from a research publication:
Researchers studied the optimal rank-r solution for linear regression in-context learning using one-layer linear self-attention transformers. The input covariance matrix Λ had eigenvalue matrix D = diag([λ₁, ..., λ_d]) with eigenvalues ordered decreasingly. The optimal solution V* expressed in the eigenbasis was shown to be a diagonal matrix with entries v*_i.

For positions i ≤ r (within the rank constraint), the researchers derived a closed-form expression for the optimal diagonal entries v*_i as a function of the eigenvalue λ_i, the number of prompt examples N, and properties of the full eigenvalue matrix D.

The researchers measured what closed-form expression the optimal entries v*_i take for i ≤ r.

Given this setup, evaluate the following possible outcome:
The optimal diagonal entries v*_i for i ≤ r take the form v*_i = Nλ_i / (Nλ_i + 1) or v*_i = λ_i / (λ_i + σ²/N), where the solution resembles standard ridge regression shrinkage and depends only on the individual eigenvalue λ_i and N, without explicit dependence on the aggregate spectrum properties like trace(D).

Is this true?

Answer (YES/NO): NO